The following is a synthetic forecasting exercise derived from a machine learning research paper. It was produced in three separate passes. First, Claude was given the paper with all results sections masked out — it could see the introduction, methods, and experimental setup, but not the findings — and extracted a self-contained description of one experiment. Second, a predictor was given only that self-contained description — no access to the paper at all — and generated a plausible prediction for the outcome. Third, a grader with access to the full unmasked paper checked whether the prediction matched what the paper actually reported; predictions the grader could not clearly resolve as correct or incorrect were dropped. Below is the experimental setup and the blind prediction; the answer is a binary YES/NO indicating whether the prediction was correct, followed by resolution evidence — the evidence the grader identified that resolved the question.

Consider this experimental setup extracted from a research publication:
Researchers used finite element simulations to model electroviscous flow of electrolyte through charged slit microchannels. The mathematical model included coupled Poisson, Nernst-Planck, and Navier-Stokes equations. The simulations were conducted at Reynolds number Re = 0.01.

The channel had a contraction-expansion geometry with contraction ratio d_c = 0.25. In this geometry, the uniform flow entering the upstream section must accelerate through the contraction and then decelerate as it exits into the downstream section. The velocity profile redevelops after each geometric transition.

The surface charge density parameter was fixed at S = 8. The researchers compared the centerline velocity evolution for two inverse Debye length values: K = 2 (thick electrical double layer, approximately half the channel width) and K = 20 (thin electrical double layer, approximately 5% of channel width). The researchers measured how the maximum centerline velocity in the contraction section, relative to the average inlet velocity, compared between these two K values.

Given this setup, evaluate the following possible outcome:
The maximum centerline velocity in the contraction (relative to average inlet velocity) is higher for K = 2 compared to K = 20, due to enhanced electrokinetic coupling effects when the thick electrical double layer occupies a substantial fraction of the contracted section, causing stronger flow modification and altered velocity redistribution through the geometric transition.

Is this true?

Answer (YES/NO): YES